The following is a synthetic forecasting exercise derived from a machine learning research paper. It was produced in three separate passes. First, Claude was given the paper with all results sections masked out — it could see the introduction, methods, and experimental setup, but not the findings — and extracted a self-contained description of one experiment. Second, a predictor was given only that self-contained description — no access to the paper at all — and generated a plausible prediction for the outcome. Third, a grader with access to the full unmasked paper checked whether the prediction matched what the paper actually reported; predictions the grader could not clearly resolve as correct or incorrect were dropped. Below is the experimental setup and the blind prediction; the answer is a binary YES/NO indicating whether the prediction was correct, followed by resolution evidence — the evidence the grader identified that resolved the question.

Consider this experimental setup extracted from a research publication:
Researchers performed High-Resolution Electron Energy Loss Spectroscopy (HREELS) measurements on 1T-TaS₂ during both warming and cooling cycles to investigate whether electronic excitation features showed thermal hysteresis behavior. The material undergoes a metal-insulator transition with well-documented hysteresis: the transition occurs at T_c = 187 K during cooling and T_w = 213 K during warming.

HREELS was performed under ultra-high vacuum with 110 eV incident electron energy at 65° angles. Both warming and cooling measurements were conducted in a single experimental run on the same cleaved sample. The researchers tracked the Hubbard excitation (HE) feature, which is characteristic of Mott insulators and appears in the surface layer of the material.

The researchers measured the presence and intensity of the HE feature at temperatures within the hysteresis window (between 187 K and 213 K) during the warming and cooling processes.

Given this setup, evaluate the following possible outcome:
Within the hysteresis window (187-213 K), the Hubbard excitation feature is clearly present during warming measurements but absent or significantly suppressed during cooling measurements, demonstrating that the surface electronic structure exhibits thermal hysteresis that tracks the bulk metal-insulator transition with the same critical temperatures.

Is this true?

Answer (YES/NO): YES